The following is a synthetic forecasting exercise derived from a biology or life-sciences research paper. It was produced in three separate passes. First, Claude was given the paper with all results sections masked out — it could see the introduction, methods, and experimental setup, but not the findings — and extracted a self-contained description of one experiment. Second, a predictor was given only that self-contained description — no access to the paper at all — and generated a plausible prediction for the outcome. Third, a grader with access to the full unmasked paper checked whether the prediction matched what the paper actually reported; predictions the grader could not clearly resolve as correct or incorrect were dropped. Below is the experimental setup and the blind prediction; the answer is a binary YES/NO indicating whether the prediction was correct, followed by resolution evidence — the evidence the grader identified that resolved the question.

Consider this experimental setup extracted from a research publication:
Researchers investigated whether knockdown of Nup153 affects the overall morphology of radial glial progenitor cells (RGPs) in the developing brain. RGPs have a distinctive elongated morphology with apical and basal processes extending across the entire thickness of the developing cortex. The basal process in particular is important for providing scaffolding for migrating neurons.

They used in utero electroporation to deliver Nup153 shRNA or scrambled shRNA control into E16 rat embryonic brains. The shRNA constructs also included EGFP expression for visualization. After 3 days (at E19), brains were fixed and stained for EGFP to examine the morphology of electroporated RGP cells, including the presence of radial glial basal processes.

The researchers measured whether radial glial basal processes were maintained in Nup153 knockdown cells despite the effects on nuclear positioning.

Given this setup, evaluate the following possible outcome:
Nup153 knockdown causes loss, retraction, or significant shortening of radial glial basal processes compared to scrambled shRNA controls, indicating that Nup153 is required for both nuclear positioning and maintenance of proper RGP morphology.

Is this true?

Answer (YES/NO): NO